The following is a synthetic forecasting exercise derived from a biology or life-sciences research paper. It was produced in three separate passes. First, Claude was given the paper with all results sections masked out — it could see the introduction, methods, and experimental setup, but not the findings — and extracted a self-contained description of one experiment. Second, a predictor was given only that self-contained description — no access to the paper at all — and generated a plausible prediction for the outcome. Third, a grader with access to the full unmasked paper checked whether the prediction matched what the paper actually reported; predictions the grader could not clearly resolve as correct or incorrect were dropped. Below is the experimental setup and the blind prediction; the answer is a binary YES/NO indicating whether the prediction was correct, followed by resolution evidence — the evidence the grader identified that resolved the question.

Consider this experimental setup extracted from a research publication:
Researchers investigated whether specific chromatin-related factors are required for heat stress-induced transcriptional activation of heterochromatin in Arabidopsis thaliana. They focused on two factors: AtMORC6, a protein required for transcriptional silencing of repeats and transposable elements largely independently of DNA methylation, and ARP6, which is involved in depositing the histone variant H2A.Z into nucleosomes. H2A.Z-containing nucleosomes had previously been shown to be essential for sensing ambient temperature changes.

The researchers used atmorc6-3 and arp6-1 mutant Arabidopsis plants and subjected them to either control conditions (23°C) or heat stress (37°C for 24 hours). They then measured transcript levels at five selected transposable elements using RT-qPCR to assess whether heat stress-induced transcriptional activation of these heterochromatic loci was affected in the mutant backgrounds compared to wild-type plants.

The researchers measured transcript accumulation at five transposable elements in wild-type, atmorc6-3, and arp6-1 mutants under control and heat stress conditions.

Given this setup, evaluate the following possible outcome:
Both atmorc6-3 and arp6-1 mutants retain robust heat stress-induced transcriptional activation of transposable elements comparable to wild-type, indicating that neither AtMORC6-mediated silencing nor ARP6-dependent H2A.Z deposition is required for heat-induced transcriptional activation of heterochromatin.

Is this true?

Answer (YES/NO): YES